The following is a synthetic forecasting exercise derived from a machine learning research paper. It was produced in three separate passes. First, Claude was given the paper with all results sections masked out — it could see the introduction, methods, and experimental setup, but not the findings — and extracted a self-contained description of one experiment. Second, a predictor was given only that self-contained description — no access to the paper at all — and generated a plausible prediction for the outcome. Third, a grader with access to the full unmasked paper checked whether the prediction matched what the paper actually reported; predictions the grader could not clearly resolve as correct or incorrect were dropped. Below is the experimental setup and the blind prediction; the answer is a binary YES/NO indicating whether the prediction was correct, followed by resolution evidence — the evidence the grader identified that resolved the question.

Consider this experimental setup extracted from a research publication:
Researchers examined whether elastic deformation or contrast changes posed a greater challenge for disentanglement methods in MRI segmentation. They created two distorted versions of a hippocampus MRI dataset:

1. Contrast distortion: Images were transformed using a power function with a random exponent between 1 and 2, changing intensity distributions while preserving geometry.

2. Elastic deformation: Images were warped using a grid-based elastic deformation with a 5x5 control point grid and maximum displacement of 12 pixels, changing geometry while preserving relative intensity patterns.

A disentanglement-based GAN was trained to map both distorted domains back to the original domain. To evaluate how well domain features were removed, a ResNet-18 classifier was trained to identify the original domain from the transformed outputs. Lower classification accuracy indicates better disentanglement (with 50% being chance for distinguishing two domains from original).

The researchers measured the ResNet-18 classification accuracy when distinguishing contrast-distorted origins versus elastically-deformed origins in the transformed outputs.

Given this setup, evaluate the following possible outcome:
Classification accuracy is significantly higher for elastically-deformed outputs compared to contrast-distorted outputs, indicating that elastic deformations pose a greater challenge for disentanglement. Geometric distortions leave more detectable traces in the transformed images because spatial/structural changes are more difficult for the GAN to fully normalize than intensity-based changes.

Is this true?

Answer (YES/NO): YES